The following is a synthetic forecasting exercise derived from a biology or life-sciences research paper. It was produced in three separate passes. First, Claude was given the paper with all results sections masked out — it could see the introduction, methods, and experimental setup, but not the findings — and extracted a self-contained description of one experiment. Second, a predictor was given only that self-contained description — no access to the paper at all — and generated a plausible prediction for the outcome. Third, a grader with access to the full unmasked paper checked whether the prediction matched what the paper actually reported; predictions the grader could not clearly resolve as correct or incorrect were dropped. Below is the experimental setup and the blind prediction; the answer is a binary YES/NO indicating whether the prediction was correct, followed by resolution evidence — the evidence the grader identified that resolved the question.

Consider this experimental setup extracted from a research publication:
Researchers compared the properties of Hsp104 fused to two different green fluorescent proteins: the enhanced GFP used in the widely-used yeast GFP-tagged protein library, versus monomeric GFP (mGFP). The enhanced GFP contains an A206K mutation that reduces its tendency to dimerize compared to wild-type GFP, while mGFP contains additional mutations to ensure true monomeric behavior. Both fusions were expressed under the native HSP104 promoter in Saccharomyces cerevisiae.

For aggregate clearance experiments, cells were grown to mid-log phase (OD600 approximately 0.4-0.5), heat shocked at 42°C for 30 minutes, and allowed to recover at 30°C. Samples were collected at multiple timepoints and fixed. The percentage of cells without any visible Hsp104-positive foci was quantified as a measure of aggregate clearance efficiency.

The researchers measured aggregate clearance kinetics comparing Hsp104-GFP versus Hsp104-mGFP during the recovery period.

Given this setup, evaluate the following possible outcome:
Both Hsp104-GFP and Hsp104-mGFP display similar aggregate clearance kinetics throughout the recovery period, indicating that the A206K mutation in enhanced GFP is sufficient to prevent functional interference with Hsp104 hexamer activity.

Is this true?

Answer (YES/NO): YES